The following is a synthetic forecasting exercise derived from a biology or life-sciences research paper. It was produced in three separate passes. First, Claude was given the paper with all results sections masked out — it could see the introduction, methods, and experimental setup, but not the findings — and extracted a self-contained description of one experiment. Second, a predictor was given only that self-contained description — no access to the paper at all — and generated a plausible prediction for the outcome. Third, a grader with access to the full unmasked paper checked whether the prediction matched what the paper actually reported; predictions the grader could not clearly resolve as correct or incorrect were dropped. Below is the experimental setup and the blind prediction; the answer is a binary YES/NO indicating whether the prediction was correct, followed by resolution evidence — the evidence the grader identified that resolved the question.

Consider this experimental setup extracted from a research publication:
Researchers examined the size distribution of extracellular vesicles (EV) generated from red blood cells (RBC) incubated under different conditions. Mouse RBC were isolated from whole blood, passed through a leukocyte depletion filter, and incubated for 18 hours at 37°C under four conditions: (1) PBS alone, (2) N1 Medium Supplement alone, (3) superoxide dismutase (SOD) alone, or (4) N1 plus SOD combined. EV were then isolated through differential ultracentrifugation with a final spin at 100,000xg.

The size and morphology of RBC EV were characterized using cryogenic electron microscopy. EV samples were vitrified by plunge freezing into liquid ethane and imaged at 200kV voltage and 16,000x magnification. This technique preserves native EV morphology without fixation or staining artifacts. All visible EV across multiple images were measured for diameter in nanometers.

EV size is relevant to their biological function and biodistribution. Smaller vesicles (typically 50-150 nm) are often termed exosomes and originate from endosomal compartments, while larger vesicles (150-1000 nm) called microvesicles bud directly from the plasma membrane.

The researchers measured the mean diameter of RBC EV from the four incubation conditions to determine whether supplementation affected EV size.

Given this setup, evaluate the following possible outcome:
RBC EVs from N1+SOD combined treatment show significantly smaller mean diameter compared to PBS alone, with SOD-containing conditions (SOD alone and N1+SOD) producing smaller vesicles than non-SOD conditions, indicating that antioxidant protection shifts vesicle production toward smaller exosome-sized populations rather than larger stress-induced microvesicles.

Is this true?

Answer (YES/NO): NO